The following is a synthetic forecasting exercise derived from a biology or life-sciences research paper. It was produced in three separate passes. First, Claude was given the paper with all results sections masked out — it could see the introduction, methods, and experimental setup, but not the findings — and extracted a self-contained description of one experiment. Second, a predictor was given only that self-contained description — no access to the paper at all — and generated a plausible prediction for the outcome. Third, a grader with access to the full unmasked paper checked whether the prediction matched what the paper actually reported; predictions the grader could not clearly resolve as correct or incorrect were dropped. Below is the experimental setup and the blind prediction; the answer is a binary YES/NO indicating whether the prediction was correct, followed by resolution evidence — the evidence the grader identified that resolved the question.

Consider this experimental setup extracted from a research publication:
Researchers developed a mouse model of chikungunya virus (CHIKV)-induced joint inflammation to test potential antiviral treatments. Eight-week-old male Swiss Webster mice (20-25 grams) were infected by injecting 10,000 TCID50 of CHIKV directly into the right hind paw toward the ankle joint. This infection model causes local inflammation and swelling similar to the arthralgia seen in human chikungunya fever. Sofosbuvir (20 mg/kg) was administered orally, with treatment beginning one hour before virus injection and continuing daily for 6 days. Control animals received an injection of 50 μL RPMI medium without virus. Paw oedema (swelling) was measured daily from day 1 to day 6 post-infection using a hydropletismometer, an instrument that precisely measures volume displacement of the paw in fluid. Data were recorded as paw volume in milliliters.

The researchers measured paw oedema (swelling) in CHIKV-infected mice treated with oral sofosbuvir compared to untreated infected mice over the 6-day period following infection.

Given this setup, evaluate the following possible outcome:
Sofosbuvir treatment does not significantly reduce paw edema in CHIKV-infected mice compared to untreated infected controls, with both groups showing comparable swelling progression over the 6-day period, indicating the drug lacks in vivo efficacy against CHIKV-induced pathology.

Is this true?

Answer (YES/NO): NO